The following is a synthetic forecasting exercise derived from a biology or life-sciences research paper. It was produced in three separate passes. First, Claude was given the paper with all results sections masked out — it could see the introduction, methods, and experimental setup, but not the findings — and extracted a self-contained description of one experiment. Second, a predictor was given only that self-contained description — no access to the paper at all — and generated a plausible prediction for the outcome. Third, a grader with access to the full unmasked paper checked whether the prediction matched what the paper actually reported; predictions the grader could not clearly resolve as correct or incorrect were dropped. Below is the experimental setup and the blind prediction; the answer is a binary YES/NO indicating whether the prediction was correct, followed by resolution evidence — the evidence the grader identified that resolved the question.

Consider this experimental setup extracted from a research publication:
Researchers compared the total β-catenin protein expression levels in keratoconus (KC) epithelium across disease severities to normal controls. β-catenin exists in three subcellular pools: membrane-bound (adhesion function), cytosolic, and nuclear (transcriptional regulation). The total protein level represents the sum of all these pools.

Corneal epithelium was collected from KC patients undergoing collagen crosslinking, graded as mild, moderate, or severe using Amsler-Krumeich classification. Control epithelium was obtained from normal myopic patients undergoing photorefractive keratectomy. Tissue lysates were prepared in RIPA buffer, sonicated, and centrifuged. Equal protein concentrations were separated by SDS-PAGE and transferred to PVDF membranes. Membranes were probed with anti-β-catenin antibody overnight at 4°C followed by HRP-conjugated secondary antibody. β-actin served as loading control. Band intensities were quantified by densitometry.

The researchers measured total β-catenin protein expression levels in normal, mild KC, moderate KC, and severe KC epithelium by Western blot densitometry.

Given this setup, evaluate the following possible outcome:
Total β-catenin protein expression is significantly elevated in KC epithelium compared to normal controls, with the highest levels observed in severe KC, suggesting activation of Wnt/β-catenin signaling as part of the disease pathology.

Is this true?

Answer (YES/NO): NO